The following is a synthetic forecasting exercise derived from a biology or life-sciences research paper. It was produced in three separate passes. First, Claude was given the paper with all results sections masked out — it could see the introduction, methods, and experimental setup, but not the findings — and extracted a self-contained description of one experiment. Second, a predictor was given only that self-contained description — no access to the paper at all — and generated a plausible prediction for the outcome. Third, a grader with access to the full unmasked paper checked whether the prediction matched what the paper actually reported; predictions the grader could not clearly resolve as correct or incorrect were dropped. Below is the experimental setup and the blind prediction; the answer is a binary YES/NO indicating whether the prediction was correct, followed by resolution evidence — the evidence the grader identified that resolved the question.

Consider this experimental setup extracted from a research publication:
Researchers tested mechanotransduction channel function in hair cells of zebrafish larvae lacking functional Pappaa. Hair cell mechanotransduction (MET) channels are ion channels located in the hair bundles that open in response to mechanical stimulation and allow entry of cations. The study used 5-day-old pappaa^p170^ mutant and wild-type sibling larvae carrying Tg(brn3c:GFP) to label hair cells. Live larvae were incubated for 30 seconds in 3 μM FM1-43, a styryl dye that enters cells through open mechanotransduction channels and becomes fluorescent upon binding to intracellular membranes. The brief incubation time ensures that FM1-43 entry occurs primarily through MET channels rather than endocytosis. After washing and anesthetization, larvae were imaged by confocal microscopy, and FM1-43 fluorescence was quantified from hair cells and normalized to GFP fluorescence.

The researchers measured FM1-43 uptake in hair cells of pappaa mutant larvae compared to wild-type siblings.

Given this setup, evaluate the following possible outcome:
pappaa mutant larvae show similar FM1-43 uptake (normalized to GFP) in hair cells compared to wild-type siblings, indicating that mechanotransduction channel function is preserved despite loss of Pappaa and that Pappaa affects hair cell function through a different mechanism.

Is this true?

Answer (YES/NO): YES